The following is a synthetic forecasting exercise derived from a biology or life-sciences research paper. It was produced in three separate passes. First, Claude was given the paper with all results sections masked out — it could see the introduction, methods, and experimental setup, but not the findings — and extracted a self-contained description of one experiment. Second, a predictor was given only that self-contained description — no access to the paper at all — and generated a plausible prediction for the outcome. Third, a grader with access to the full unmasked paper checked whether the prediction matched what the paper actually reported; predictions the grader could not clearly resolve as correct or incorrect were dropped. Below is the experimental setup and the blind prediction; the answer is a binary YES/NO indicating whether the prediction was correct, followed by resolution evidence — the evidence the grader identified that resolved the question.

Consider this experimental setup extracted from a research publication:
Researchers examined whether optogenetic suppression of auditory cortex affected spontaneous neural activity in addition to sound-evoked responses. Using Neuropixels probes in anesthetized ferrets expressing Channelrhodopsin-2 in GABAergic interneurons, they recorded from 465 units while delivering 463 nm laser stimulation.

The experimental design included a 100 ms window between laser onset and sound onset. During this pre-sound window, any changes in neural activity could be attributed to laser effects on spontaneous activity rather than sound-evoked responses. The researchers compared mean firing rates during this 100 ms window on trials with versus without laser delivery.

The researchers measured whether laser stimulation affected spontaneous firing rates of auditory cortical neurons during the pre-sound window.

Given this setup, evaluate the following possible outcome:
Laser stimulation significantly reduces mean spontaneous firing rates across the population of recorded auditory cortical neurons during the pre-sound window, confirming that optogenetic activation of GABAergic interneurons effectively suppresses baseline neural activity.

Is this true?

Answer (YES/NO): NO